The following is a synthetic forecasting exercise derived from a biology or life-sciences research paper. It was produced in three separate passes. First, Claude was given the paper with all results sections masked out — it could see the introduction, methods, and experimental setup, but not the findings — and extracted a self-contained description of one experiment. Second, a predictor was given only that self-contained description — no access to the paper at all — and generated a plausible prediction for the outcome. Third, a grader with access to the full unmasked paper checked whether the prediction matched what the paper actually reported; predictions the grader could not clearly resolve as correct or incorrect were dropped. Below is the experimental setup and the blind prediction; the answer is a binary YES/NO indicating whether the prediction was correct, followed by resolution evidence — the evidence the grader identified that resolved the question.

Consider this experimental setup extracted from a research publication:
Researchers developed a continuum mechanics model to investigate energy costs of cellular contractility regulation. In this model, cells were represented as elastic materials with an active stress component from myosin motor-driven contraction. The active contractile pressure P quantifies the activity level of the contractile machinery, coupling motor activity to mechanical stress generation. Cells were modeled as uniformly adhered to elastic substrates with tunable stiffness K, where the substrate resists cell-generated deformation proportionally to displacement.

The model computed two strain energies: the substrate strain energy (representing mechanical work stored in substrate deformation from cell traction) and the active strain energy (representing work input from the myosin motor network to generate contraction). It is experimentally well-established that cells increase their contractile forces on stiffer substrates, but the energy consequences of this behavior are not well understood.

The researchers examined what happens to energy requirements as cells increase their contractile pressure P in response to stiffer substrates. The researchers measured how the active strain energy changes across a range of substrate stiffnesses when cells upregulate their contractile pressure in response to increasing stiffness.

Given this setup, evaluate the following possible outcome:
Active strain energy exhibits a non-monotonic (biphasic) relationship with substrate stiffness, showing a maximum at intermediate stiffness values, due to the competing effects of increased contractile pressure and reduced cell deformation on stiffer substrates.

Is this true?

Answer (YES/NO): NO